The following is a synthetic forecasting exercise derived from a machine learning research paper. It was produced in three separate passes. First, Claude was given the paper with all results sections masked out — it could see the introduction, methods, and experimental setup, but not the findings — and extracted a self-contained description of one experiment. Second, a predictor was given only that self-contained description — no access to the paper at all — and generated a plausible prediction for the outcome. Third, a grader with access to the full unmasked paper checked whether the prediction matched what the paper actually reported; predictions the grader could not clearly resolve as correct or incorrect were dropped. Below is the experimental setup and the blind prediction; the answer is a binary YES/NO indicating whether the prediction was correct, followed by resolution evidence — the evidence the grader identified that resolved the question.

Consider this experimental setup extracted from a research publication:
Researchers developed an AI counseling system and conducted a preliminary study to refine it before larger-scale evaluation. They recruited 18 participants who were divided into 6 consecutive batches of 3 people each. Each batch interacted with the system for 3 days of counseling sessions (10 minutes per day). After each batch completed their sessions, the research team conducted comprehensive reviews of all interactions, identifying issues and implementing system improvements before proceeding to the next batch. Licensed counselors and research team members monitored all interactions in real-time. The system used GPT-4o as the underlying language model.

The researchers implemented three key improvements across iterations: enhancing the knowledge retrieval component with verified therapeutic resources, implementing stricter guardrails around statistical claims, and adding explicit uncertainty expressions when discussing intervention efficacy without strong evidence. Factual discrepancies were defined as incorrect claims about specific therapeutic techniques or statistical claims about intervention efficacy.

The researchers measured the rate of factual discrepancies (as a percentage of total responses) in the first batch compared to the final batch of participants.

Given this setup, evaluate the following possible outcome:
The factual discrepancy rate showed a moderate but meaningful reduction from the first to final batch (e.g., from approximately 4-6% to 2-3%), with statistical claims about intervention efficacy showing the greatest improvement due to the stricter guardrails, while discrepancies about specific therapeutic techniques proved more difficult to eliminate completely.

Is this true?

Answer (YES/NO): NO